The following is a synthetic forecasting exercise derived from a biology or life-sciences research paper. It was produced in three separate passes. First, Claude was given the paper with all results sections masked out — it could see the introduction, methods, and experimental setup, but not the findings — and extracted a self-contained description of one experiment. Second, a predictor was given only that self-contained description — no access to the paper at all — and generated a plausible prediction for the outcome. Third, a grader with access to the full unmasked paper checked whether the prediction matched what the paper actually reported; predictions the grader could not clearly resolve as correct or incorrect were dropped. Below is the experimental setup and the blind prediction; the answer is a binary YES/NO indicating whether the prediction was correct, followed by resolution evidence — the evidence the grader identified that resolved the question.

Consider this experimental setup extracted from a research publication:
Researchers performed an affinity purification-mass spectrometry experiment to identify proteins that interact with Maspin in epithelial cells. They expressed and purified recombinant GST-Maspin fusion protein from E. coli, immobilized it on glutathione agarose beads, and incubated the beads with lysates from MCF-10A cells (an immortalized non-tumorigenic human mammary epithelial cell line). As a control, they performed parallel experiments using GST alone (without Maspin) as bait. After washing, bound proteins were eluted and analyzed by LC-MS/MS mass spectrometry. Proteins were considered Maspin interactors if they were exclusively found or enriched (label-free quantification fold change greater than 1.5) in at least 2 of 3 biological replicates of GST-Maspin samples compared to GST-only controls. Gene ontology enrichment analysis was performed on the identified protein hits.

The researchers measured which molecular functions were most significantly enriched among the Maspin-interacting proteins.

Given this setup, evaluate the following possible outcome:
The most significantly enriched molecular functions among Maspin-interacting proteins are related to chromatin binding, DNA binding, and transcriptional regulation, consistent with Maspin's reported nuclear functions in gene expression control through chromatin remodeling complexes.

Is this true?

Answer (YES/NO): NO